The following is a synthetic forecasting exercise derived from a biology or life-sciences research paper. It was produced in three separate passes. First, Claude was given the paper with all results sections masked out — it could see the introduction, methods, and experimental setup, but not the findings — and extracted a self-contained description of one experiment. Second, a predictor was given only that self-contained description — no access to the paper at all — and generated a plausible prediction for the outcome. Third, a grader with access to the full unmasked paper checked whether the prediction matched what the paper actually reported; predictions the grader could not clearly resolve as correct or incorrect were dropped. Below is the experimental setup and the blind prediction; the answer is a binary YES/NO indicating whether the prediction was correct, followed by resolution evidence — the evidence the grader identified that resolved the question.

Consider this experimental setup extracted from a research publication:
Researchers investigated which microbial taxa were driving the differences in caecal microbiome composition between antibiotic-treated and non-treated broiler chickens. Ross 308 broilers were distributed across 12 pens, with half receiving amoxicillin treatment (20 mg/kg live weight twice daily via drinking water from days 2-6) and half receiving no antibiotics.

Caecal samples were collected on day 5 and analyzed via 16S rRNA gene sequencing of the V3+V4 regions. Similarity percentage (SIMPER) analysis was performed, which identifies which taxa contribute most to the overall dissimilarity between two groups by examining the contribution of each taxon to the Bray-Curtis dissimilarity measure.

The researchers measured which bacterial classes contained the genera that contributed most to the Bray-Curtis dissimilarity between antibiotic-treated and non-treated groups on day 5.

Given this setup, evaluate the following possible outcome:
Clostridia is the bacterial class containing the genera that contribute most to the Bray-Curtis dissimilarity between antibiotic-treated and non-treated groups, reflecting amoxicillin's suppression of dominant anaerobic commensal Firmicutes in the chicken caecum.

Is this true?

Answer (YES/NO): NO